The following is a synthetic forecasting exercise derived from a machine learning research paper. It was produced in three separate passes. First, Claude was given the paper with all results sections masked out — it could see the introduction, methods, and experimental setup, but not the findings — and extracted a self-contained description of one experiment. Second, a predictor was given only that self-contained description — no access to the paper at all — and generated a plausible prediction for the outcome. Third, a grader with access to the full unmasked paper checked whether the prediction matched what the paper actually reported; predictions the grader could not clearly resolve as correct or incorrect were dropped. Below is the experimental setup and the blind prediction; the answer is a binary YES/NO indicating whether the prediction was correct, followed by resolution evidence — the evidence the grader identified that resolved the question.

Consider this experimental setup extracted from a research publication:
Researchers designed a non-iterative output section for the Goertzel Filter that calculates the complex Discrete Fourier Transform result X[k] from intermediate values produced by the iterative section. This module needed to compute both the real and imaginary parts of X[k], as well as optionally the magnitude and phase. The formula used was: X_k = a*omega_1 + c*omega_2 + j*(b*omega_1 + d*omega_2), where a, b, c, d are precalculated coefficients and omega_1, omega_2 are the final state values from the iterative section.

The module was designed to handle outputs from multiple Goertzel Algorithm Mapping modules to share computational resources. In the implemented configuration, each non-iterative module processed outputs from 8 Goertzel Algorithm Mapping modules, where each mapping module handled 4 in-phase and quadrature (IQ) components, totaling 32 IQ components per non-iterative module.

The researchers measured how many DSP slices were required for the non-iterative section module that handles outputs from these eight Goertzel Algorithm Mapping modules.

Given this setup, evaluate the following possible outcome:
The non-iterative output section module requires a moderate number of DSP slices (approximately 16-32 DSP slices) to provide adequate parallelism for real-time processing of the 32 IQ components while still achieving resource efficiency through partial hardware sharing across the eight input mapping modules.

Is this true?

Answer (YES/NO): NO